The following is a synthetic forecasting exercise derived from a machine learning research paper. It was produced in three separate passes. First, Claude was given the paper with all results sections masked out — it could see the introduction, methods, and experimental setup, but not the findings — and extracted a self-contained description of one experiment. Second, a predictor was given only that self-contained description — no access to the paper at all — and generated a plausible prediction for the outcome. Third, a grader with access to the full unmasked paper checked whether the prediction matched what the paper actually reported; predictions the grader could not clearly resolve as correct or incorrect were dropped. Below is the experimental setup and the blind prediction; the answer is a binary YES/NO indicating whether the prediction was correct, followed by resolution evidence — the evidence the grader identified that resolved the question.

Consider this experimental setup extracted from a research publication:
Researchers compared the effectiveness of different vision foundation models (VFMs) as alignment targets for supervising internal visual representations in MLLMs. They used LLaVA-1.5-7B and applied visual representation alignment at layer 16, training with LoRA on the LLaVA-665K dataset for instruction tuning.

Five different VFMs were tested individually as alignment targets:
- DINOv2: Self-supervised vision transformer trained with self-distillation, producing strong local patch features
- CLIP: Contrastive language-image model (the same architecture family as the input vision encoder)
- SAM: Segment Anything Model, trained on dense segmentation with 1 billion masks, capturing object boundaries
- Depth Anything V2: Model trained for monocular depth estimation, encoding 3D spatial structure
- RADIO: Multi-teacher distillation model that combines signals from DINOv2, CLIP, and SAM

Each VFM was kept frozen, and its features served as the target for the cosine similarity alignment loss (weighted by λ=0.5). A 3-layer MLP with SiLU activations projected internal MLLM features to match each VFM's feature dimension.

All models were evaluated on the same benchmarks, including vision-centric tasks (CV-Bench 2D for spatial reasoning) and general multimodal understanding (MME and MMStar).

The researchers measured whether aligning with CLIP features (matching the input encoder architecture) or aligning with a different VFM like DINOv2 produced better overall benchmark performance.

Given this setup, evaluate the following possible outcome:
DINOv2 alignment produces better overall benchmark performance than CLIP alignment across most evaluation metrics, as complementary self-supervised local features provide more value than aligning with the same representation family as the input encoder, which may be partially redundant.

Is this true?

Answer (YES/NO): YES